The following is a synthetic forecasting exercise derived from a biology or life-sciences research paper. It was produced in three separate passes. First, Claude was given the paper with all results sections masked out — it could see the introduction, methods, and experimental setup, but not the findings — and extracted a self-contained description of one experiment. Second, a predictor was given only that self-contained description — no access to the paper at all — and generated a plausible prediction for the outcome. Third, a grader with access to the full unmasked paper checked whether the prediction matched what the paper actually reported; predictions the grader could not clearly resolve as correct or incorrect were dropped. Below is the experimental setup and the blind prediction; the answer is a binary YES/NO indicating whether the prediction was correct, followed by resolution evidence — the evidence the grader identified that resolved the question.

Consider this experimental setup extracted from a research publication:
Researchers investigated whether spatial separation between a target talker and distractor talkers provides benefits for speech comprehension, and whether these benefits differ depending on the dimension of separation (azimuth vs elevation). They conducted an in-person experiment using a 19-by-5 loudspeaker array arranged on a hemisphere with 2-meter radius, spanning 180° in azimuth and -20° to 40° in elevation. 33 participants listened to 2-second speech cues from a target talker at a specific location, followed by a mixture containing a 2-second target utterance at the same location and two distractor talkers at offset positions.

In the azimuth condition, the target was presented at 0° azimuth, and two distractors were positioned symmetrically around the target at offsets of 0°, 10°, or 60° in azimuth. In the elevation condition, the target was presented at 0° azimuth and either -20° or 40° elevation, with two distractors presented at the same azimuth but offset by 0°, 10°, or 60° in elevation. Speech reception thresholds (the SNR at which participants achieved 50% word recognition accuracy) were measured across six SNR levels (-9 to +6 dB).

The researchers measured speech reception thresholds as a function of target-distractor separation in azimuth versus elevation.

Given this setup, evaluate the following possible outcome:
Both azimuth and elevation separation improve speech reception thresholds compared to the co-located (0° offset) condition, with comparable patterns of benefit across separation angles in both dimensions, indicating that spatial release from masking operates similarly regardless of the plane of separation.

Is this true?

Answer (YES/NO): NO